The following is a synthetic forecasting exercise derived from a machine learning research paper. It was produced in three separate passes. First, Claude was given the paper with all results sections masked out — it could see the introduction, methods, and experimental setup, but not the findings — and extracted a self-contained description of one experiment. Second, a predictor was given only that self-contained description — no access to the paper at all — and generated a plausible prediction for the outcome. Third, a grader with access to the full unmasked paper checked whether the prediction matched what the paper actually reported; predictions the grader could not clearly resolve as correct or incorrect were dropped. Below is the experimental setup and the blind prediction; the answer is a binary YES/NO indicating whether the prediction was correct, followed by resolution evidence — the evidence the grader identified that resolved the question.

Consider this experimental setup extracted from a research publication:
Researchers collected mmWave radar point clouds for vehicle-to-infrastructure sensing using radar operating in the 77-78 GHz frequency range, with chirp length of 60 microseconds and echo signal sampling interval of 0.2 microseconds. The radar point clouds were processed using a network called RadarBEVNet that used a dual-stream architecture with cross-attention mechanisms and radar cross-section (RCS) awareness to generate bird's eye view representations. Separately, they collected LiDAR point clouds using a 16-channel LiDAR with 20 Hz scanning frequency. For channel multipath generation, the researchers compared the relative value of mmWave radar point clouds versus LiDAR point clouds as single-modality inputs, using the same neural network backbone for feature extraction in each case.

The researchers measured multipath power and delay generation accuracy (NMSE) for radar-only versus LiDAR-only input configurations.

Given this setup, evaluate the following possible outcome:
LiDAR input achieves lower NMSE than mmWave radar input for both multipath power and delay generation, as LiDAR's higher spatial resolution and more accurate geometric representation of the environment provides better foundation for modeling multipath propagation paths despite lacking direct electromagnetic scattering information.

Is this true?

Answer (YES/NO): NO